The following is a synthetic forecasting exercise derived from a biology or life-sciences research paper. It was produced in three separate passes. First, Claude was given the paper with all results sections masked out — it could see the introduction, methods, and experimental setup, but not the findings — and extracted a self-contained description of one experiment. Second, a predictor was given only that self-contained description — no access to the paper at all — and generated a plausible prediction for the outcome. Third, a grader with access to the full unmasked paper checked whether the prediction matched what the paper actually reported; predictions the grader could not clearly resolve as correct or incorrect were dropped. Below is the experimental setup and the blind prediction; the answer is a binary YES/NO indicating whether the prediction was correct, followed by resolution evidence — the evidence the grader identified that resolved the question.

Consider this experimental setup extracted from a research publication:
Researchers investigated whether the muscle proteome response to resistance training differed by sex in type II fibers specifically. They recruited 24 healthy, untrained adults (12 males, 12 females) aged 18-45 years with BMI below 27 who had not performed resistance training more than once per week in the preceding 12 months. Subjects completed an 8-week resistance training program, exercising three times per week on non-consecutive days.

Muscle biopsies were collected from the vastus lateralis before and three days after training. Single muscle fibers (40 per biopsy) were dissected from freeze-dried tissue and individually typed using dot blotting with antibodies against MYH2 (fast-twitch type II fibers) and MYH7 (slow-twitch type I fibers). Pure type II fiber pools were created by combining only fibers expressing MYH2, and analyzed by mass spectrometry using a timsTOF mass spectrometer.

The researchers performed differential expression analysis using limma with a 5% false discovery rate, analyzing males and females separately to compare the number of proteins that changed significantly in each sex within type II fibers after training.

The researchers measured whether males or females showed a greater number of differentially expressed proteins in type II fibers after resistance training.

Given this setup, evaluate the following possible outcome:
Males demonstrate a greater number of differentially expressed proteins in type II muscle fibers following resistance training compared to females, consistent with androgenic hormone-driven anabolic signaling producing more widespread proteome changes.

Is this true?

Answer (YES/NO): NO